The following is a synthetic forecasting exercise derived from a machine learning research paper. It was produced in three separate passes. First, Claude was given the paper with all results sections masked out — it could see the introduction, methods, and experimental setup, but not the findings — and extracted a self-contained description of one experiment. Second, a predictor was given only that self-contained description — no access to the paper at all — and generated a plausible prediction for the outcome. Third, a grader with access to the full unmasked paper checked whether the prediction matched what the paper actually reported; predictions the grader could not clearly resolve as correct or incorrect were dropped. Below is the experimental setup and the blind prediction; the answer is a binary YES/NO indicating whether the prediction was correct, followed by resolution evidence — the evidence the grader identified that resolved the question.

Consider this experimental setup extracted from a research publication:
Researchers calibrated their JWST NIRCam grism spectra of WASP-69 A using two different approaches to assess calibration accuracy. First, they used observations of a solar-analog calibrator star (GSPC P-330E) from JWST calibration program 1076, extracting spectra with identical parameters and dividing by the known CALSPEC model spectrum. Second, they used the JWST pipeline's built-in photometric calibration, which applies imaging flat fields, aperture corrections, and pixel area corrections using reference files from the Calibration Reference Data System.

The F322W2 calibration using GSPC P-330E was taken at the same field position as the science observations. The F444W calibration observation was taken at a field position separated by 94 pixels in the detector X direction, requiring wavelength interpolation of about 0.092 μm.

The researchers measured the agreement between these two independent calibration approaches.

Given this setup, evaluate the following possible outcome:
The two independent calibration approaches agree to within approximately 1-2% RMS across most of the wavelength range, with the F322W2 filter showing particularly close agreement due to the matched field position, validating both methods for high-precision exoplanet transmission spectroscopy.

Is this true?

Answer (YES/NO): NO